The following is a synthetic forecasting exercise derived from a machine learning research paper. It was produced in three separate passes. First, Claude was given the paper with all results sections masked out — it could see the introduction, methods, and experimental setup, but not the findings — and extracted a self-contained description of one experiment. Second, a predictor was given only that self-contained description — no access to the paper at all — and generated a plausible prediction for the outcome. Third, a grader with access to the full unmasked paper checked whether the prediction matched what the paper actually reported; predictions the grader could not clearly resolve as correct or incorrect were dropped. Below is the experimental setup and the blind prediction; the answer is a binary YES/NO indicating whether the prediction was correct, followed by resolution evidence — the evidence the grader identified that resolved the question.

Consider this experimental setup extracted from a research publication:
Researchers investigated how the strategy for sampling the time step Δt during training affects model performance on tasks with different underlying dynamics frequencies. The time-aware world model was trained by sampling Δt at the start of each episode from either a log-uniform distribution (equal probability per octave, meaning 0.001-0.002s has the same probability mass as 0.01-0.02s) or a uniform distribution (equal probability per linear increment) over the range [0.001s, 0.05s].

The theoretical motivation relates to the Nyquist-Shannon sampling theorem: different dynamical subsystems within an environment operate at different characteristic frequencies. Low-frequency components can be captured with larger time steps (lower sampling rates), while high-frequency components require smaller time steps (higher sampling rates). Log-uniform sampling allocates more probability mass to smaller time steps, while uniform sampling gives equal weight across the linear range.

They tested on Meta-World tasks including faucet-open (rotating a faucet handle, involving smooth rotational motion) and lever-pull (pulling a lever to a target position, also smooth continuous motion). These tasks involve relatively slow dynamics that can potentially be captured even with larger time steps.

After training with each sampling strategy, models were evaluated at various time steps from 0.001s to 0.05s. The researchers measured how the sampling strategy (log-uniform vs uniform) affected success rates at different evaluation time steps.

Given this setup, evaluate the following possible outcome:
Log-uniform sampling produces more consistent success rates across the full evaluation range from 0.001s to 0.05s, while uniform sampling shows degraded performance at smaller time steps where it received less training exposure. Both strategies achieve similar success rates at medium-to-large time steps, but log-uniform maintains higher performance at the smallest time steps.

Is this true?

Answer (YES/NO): NO